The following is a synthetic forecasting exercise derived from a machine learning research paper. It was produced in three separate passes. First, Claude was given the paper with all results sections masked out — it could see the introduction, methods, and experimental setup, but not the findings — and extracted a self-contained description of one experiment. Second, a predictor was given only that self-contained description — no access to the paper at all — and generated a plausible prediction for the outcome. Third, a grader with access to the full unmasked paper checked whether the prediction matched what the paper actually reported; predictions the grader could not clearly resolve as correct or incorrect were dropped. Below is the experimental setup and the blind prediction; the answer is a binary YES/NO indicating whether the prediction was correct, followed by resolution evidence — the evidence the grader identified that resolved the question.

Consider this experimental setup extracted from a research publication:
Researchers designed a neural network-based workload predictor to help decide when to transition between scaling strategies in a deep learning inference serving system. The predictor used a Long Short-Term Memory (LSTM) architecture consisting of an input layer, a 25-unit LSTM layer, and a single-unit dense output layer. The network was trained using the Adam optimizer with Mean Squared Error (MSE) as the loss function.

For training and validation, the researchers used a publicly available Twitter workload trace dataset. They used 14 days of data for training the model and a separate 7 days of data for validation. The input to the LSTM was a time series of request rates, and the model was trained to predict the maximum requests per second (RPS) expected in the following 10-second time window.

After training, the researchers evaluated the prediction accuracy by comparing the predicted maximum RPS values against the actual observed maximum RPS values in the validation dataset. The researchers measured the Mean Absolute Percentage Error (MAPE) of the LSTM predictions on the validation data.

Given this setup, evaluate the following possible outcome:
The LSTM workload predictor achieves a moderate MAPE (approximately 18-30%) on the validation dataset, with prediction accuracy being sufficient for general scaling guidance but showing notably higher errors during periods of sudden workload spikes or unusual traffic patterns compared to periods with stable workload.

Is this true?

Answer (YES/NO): NO